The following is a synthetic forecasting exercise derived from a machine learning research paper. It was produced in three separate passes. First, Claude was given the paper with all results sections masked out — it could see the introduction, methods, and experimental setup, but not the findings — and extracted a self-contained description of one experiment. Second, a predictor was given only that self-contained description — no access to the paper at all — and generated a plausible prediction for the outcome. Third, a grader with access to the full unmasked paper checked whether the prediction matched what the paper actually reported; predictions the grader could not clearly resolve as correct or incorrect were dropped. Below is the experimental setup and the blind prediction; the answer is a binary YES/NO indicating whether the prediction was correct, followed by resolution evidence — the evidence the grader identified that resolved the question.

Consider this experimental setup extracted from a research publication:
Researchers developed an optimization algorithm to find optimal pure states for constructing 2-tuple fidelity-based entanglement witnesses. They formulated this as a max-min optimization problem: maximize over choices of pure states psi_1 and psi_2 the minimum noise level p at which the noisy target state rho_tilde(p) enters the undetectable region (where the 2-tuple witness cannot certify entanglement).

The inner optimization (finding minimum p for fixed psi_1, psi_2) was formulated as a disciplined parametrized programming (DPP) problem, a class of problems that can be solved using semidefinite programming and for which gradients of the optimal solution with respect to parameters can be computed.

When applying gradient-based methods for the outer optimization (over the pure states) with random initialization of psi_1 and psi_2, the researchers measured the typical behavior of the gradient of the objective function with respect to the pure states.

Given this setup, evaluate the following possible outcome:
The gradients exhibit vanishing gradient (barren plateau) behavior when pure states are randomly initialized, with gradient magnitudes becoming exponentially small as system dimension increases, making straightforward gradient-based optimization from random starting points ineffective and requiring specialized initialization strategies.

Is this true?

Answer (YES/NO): NO